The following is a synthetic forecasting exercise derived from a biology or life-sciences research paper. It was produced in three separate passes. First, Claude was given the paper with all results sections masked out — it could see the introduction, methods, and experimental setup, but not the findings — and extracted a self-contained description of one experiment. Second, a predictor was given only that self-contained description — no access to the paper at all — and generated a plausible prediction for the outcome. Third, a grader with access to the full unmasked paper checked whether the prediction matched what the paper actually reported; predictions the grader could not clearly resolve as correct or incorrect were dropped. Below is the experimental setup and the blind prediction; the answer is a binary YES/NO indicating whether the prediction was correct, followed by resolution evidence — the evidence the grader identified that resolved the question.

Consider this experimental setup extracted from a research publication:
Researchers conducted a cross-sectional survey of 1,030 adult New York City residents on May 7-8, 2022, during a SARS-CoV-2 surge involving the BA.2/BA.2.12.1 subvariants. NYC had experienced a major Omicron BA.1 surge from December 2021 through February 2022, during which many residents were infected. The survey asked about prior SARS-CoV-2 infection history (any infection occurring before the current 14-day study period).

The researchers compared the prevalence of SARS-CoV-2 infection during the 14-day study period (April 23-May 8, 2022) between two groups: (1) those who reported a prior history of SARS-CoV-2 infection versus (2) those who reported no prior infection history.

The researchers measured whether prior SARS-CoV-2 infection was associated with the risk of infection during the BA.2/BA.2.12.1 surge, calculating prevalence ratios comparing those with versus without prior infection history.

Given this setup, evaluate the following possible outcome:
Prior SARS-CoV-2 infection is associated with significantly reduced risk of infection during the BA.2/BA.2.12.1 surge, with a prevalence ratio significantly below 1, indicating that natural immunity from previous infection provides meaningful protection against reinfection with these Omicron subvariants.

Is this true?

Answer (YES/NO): NO